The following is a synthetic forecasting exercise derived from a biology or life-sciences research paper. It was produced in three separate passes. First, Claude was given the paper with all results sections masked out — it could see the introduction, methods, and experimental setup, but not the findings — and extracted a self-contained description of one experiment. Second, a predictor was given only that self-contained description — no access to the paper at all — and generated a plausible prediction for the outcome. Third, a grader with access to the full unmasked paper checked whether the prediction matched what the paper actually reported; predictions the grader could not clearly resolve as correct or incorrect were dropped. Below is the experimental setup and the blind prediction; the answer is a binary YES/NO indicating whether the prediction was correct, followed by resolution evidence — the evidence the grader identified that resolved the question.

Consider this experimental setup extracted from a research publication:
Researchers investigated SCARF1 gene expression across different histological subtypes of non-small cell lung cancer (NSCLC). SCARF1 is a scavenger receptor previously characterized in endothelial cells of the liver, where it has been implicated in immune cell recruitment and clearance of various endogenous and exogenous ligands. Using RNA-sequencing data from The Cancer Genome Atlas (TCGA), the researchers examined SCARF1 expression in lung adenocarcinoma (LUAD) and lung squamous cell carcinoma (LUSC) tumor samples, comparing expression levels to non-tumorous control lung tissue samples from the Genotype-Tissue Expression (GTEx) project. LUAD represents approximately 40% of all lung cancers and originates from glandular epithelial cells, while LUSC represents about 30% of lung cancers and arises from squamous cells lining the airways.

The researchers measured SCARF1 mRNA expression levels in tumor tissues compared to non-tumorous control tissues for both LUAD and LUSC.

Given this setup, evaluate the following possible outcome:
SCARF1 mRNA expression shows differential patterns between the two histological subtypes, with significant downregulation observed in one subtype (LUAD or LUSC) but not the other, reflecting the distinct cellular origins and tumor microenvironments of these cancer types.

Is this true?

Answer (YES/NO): NO